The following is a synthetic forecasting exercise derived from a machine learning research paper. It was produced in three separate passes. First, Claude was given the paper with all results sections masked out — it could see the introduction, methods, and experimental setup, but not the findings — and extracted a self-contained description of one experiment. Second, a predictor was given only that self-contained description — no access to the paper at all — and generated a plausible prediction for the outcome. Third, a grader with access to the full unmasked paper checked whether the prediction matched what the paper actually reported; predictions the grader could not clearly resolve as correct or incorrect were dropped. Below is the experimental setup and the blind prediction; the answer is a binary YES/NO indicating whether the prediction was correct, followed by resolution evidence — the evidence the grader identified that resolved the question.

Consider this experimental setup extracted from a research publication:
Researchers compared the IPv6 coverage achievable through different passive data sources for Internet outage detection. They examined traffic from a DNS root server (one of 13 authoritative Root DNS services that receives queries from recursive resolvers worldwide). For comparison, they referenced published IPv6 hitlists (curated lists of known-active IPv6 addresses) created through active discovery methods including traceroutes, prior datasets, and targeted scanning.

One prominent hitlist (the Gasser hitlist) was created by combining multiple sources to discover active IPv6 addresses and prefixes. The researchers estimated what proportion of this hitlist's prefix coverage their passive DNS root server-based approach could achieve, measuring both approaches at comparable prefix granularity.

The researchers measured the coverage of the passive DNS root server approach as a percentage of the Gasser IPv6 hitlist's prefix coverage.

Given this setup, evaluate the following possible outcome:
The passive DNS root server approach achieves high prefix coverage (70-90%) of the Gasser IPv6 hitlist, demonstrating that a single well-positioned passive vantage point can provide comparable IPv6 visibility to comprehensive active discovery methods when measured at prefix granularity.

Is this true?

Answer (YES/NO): NO